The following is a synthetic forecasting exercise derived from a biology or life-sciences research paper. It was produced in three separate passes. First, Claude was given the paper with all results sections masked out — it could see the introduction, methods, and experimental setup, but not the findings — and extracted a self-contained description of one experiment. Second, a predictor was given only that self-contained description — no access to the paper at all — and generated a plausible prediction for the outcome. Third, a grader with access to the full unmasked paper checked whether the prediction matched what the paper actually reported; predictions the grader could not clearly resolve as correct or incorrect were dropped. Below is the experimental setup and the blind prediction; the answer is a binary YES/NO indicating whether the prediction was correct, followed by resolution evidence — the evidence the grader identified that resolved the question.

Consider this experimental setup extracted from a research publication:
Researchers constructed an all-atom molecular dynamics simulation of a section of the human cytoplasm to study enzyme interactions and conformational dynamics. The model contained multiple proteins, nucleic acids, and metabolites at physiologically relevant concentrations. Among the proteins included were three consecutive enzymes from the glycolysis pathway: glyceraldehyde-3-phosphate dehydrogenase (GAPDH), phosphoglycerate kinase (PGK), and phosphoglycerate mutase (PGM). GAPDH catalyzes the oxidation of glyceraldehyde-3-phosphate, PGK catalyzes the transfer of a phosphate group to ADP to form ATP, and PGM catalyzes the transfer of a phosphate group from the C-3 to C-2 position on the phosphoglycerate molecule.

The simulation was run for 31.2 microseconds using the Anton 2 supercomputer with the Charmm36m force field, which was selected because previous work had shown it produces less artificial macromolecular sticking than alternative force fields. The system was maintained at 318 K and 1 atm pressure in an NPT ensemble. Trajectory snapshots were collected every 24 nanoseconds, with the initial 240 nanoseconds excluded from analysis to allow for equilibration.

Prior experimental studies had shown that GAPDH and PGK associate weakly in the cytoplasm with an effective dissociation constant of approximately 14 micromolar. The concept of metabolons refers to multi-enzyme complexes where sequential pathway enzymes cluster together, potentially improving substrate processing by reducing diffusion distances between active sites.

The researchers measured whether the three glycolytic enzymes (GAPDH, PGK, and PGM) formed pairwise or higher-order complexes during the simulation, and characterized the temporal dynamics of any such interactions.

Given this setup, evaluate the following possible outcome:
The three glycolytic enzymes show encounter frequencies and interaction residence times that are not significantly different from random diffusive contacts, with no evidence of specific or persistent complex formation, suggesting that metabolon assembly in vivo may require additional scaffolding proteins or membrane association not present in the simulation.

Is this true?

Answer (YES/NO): NO